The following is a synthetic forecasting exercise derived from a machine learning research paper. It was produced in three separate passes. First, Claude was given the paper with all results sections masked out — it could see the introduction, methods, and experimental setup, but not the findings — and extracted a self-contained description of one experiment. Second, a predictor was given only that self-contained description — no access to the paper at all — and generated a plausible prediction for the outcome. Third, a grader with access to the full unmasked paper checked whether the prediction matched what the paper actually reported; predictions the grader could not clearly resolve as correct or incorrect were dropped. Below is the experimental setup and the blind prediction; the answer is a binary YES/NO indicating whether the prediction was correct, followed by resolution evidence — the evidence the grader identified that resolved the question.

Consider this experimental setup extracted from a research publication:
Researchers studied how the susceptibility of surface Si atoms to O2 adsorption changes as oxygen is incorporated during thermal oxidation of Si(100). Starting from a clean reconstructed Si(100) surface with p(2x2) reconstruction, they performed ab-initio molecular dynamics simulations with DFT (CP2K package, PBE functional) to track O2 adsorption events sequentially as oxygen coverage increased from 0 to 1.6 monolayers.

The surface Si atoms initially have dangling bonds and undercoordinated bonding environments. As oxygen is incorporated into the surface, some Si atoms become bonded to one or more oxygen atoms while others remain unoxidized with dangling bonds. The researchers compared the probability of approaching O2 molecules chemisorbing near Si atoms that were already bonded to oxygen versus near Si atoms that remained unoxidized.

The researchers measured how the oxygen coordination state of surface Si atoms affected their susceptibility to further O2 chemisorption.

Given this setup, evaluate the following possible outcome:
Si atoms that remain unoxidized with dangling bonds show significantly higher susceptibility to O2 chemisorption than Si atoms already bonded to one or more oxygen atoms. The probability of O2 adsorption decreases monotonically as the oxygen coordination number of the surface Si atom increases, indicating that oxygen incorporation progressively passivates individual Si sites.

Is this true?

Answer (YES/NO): YES